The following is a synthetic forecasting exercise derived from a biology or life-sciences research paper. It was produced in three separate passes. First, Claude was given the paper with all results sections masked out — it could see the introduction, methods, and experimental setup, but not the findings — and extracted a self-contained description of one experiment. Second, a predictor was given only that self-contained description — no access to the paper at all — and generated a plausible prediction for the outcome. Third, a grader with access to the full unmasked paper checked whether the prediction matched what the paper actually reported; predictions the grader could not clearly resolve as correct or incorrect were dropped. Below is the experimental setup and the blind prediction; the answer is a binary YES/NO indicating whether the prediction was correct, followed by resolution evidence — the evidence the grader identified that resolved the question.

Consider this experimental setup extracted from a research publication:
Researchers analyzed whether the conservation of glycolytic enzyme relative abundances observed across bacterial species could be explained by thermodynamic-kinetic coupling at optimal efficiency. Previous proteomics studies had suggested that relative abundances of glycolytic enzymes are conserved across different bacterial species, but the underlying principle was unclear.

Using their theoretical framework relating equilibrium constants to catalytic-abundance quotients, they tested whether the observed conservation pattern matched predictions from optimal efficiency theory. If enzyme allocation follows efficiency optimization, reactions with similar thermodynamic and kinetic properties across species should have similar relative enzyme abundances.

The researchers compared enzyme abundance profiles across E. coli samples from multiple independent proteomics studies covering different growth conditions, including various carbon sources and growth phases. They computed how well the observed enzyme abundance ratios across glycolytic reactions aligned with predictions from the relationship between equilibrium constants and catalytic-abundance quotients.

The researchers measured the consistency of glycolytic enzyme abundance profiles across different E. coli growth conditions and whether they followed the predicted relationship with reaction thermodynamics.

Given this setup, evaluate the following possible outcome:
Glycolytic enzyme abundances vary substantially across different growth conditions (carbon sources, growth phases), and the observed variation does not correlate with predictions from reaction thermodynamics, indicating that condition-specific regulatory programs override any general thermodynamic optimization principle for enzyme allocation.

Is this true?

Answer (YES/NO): NO